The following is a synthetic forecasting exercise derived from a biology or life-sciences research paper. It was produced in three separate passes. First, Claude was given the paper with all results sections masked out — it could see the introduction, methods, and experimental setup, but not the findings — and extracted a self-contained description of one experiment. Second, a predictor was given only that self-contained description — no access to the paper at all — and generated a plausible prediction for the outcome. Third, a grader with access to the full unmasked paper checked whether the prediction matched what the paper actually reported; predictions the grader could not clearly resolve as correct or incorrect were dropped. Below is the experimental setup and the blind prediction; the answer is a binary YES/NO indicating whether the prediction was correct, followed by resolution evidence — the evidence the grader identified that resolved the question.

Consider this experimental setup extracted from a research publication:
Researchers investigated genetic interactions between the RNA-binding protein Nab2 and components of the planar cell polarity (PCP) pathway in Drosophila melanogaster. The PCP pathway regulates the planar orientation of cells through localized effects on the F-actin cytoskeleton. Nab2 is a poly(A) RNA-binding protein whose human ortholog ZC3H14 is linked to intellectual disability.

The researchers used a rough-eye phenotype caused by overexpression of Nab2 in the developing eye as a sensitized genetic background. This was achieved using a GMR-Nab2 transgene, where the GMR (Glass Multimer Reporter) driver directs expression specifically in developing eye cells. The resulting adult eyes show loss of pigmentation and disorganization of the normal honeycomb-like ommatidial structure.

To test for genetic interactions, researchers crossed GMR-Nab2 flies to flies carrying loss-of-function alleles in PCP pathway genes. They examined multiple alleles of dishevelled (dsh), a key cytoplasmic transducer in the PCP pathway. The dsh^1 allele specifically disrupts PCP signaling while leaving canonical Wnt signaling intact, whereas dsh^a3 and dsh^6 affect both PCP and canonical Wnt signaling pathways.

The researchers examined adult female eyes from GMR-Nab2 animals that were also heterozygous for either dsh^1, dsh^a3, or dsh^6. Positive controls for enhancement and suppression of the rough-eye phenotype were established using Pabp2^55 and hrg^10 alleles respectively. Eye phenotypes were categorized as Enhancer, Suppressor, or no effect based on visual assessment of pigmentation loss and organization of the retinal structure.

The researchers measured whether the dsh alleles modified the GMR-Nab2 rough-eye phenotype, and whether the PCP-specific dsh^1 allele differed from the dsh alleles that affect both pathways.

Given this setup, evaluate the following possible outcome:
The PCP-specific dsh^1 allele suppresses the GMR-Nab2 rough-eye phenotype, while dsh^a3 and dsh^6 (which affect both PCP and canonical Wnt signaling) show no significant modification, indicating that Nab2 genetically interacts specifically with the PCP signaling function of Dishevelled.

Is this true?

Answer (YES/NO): NO